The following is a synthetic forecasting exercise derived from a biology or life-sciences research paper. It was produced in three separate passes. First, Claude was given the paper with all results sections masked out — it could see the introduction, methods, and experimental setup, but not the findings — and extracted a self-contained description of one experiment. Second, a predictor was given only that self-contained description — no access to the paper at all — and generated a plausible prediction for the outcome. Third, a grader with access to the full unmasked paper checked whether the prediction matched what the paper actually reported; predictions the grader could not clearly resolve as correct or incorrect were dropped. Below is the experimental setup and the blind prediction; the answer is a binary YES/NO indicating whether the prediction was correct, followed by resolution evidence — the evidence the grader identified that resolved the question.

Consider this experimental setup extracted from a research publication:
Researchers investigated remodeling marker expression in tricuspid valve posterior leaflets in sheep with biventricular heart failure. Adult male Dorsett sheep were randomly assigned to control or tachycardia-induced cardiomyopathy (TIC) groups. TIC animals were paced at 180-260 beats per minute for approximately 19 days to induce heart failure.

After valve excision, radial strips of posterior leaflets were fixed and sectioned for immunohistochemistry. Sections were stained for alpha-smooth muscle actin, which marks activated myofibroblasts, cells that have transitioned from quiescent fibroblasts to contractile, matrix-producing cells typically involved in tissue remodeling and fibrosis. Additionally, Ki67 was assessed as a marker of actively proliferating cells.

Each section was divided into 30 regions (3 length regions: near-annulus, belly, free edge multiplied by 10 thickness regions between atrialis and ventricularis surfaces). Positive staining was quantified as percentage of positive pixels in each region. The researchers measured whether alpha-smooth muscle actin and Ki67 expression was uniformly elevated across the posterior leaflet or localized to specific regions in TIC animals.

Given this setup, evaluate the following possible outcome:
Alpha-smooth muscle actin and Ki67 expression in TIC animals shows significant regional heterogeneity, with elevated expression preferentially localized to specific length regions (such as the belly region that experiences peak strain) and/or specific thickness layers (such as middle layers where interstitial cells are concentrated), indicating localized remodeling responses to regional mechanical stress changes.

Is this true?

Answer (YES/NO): NO